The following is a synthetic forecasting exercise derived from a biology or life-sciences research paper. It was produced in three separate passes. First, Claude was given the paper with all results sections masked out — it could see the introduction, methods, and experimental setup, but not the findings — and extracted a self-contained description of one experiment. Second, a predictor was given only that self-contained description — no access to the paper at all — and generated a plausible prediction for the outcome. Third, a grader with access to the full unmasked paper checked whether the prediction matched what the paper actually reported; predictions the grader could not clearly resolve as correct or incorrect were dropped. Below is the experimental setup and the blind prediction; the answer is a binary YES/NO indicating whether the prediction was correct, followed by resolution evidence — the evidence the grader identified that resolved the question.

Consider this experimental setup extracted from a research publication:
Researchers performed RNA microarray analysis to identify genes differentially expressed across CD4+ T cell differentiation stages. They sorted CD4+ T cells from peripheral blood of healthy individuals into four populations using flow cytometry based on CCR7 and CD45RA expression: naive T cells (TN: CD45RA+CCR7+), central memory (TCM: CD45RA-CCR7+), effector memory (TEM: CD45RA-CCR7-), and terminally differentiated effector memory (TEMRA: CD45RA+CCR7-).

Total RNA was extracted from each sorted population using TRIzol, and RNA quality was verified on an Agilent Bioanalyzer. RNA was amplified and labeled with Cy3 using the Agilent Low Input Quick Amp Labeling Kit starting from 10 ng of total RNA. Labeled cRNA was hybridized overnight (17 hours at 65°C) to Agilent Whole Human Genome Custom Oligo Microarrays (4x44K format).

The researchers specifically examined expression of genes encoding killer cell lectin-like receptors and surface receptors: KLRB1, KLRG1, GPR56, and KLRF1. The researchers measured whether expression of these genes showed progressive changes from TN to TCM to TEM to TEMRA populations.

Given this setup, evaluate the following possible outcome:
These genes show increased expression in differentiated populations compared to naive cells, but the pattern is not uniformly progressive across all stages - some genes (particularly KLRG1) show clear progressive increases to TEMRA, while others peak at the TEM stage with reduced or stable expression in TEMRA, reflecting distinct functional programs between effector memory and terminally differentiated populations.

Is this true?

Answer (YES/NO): NO